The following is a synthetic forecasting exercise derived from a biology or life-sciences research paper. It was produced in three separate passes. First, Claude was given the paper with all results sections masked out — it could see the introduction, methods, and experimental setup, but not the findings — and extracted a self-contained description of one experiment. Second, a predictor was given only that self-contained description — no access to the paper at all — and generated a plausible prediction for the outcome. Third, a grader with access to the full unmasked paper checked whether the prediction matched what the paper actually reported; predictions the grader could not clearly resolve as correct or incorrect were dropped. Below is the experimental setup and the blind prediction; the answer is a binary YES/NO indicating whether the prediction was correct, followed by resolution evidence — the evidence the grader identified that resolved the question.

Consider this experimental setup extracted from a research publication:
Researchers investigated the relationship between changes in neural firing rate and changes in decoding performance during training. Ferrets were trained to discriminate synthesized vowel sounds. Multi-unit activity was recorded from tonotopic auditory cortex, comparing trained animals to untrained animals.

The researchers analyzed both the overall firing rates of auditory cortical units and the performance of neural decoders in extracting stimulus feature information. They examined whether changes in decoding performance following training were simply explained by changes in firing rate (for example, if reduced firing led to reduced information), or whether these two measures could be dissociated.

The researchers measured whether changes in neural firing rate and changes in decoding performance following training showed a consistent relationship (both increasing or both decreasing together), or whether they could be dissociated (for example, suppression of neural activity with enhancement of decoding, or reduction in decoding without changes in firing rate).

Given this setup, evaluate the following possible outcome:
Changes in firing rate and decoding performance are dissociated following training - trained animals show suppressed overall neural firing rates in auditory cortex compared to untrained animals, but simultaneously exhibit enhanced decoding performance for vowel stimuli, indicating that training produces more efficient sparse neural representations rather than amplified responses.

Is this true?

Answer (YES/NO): NO